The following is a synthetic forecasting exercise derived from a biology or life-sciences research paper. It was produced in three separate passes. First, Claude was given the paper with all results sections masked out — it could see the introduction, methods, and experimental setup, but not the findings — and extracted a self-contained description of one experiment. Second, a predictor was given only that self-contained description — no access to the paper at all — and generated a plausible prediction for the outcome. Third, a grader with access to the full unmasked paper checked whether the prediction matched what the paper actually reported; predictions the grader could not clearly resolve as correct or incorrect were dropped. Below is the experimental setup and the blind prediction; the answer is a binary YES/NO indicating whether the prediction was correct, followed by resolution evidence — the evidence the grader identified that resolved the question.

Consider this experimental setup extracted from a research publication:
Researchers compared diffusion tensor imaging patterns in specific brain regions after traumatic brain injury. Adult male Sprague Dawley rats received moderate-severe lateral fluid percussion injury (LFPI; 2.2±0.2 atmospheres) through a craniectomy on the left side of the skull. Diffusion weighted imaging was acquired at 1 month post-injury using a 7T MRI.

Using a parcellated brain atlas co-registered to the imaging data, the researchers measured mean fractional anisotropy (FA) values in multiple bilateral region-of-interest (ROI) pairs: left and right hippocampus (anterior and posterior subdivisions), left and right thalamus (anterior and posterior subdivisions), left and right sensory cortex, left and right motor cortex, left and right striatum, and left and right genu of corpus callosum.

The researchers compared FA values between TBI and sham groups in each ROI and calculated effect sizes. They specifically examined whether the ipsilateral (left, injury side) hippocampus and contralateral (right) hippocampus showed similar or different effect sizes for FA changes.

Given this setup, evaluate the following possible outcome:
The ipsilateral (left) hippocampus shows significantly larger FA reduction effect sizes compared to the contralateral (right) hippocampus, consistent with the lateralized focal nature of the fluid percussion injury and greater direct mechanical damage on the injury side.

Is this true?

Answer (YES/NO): YES